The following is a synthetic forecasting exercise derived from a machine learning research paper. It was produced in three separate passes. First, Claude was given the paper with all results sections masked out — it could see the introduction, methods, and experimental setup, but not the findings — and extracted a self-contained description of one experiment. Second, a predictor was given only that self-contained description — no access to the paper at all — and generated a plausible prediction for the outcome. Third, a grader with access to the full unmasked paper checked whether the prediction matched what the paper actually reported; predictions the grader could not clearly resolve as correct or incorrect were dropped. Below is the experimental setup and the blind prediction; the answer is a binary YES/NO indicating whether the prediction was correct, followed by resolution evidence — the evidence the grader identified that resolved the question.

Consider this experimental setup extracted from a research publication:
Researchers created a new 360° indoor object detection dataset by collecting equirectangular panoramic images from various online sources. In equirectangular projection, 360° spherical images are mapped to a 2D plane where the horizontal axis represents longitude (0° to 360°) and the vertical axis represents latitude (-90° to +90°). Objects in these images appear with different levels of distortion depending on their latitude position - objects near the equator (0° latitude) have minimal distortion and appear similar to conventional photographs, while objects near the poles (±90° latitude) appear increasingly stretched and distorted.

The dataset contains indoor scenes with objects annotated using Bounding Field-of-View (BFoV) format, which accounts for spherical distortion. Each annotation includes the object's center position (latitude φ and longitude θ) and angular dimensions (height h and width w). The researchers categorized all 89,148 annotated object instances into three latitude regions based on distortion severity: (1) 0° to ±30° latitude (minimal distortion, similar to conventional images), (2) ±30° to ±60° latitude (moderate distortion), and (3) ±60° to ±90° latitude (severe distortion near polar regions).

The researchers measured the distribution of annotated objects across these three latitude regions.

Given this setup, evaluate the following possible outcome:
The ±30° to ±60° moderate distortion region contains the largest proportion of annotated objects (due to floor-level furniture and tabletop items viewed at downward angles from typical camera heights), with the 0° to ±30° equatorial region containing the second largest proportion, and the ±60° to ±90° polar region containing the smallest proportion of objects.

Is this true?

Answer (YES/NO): NO